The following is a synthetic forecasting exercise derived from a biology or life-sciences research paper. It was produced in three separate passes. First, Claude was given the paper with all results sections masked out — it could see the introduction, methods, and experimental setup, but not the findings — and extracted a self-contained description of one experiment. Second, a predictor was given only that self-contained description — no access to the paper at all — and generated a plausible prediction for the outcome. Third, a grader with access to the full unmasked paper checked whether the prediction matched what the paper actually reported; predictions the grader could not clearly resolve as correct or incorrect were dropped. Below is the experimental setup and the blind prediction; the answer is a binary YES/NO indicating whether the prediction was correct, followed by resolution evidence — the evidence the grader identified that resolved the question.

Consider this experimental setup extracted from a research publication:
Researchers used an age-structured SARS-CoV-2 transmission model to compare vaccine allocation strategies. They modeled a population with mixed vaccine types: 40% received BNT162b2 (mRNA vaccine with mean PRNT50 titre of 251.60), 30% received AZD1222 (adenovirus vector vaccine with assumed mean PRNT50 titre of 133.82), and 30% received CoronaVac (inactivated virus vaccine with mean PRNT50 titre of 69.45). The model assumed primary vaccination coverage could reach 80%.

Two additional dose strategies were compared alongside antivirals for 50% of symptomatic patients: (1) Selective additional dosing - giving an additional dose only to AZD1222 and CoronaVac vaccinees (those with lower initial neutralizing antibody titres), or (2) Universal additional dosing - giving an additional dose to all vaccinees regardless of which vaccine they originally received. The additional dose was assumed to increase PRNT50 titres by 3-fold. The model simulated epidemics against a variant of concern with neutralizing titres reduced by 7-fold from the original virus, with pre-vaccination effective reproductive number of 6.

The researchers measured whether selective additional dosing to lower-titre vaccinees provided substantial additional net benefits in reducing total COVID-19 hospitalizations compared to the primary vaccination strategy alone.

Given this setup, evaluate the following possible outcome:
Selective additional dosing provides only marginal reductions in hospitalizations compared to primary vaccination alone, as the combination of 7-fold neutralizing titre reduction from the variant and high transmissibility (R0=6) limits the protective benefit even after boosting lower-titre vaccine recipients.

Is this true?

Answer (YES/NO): YES